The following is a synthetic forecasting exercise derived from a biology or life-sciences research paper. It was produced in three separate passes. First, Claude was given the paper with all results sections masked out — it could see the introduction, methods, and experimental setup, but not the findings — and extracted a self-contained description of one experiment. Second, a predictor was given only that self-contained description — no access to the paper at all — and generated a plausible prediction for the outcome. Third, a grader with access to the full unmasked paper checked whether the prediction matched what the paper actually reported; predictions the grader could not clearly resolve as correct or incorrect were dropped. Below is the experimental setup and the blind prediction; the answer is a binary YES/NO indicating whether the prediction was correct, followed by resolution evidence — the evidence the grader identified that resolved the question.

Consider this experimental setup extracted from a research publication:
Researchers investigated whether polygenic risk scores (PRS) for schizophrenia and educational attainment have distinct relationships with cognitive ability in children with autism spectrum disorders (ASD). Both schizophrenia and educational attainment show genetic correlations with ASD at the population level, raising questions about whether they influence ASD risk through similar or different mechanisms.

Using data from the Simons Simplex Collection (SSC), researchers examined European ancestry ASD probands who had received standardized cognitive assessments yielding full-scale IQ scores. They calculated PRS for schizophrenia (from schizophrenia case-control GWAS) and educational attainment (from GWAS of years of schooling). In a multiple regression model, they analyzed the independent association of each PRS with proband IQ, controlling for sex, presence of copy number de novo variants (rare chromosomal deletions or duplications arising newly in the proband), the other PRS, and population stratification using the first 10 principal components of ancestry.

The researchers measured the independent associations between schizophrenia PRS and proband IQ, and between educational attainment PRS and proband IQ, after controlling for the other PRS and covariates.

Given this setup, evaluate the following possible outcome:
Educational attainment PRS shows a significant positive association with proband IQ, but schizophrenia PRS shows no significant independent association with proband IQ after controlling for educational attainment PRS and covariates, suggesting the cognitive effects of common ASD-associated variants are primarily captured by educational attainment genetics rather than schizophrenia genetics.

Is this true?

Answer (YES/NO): NO